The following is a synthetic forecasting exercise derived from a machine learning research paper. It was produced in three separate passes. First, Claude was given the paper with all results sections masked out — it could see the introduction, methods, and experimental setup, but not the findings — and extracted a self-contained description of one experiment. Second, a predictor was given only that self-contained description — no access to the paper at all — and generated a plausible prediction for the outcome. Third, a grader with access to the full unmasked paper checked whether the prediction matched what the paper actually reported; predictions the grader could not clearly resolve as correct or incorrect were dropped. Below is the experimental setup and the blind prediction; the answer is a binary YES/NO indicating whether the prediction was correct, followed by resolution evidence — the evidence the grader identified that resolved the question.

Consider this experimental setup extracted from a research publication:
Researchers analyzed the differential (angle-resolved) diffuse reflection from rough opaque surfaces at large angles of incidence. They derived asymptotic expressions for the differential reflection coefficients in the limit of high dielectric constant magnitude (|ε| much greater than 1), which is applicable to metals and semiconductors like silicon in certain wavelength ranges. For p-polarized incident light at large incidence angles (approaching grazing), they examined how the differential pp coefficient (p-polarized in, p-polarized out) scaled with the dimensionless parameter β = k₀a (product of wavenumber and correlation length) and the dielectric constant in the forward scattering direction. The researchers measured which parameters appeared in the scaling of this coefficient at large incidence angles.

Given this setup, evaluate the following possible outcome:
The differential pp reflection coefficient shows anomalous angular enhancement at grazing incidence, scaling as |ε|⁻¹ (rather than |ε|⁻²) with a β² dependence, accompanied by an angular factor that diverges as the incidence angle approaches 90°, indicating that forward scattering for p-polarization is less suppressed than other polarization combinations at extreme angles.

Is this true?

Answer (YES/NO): NO